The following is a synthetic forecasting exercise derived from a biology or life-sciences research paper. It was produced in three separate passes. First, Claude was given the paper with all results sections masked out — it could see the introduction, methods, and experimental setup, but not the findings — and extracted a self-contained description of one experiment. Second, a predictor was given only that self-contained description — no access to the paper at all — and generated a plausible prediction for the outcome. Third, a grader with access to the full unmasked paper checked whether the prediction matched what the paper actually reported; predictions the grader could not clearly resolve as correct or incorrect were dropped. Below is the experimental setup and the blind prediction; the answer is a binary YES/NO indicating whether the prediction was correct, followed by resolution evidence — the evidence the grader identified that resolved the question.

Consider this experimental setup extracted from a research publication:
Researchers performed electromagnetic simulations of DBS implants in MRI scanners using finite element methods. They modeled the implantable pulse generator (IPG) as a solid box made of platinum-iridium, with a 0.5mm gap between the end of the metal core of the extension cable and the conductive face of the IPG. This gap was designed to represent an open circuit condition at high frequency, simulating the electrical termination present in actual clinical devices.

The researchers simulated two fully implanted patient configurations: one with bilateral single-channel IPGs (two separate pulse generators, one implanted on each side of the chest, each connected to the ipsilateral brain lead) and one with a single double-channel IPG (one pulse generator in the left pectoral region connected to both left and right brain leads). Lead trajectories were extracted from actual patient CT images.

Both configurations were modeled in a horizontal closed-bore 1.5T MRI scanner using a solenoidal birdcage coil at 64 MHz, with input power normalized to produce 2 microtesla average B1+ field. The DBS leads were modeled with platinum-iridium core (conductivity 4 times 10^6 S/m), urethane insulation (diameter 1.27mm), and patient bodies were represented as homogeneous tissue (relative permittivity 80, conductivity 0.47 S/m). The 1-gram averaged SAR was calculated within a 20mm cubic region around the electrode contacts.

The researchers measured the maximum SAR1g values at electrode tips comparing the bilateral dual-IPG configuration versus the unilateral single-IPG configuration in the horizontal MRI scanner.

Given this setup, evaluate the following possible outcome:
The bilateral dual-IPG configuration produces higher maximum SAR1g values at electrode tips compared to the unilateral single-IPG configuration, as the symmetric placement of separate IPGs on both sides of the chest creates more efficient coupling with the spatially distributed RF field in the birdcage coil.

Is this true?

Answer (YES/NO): NO